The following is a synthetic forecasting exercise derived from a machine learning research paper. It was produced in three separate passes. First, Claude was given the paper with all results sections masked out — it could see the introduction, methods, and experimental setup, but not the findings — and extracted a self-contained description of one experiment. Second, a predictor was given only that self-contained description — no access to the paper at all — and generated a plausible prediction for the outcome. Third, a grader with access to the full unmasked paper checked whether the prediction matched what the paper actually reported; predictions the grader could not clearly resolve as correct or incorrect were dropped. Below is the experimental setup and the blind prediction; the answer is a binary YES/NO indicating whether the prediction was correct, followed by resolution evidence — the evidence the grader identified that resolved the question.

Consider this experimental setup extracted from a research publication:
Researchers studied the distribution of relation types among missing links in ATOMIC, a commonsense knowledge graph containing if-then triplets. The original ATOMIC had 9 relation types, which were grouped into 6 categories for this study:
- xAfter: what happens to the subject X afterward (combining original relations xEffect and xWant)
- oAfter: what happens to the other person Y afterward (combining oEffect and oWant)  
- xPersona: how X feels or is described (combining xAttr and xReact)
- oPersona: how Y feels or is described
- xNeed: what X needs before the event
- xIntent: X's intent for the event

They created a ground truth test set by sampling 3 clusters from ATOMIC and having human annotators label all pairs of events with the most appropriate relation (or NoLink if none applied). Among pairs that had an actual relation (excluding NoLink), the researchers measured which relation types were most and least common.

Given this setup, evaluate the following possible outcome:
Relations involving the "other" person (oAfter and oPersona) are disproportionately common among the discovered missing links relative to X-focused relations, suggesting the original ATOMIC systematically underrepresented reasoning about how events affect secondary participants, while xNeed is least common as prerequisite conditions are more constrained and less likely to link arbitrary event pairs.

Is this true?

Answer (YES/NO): NO